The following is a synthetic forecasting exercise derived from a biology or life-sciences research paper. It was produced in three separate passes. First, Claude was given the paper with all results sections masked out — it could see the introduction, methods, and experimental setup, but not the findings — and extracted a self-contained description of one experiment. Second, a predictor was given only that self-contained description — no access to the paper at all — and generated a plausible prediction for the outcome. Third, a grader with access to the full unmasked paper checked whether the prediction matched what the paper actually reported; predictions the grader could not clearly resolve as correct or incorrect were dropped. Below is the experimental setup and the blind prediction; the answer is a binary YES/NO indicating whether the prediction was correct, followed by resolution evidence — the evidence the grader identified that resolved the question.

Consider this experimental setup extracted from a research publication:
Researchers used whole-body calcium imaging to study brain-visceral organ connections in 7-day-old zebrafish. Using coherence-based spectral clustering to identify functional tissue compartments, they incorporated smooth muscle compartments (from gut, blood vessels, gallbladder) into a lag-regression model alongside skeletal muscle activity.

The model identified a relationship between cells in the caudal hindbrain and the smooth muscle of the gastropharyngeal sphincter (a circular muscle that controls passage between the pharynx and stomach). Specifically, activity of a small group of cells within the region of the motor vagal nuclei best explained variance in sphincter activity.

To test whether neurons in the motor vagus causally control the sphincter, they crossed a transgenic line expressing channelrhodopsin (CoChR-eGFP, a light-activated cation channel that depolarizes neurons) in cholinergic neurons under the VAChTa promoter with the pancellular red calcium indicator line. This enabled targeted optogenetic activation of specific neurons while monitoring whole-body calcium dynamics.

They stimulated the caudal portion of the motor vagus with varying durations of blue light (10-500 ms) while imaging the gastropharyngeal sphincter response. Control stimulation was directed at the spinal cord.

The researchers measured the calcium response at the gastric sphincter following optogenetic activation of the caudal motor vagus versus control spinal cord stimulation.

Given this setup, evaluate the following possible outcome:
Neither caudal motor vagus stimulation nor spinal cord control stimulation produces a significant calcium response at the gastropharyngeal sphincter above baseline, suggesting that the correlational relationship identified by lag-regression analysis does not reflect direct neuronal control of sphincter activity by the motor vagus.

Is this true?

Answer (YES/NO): NO